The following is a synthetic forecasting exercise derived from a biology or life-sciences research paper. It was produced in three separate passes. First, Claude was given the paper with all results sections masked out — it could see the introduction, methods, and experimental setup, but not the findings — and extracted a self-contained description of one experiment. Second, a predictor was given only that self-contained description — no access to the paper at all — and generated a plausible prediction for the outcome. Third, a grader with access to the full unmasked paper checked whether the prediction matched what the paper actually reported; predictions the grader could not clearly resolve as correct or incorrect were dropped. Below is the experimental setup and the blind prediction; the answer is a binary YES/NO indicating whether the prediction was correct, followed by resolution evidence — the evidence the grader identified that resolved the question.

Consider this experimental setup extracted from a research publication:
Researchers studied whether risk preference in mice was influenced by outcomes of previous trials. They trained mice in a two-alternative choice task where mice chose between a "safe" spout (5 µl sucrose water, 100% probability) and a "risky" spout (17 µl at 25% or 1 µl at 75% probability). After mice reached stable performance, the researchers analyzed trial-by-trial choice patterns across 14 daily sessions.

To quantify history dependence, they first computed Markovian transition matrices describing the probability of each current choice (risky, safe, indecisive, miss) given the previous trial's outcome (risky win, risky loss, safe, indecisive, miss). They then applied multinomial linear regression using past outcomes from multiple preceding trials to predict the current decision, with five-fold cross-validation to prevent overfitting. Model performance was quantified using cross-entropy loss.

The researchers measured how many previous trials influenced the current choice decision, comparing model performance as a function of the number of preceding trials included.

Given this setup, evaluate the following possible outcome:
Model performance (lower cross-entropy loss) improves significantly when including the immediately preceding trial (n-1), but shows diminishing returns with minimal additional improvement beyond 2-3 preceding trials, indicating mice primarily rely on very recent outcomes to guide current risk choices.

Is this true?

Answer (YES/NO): YES